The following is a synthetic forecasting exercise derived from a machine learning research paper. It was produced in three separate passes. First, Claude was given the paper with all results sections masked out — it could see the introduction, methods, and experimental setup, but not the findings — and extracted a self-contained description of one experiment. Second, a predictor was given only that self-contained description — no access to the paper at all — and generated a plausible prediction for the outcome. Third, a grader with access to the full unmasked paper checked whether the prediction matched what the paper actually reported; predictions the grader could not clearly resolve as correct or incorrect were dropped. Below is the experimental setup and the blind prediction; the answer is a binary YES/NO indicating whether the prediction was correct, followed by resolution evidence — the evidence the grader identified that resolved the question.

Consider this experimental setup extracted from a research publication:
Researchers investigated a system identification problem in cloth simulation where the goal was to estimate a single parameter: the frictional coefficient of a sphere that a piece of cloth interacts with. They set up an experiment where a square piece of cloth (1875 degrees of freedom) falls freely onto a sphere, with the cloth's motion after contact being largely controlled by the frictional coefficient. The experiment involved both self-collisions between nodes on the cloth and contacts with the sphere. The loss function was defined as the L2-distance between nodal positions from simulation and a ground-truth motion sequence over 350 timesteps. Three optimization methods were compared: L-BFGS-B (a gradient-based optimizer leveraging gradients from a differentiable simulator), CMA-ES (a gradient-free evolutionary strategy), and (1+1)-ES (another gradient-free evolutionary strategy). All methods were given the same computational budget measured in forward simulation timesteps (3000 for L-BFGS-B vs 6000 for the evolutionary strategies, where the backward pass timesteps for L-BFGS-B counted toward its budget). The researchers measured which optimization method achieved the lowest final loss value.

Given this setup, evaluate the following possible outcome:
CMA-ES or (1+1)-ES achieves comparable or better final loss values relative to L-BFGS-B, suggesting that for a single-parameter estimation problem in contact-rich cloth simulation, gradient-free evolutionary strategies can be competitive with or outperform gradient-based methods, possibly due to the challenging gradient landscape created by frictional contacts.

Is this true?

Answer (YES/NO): YES